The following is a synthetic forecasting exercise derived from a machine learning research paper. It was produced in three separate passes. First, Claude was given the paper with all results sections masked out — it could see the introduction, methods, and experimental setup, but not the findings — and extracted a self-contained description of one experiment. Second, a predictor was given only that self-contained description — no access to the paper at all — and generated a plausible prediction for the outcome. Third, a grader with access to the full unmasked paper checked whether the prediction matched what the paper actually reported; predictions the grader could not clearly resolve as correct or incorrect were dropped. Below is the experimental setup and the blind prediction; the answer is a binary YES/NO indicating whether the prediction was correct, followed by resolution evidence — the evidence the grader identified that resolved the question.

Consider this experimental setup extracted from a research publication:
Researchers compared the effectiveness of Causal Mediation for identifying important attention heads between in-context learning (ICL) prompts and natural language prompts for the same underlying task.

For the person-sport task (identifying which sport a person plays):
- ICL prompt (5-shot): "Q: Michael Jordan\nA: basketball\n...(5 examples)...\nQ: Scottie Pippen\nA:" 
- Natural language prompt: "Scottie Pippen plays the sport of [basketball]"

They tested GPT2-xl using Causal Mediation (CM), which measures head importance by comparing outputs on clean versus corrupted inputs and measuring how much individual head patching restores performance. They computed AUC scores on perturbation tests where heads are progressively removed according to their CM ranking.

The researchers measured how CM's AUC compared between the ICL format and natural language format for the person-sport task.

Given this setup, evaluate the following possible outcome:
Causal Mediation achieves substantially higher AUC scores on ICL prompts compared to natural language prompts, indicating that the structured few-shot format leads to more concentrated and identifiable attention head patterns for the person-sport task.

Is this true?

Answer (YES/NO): NO